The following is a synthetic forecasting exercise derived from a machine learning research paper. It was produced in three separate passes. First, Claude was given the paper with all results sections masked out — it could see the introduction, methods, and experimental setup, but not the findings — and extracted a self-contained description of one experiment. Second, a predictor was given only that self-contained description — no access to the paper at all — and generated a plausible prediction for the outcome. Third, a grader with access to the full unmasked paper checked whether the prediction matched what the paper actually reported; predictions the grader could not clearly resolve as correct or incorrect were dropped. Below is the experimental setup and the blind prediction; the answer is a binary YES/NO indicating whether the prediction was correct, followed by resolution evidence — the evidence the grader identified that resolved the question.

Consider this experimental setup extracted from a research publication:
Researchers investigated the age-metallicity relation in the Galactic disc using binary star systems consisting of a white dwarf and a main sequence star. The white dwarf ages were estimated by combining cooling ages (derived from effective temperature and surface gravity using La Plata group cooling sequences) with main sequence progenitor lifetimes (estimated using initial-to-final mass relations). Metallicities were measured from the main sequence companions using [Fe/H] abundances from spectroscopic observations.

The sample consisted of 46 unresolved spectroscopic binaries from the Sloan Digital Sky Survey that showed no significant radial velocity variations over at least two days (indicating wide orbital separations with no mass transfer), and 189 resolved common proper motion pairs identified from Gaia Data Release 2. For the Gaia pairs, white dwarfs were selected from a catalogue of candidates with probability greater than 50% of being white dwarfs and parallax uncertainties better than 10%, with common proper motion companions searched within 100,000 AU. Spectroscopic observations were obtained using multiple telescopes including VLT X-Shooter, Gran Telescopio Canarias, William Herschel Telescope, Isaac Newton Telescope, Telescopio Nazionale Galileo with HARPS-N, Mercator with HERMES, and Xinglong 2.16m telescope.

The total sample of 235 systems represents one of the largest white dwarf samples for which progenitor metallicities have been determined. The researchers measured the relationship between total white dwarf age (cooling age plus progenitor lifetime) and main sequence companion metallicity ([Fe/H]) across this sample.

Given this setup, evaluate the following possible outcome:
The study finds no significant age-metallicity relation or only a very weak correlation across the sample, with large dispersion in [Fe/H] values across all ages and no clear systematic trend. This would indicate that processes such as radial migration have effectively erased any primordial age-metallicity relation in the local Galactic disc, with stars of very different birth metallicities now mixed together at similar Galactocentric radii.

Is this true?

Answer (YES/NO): YES